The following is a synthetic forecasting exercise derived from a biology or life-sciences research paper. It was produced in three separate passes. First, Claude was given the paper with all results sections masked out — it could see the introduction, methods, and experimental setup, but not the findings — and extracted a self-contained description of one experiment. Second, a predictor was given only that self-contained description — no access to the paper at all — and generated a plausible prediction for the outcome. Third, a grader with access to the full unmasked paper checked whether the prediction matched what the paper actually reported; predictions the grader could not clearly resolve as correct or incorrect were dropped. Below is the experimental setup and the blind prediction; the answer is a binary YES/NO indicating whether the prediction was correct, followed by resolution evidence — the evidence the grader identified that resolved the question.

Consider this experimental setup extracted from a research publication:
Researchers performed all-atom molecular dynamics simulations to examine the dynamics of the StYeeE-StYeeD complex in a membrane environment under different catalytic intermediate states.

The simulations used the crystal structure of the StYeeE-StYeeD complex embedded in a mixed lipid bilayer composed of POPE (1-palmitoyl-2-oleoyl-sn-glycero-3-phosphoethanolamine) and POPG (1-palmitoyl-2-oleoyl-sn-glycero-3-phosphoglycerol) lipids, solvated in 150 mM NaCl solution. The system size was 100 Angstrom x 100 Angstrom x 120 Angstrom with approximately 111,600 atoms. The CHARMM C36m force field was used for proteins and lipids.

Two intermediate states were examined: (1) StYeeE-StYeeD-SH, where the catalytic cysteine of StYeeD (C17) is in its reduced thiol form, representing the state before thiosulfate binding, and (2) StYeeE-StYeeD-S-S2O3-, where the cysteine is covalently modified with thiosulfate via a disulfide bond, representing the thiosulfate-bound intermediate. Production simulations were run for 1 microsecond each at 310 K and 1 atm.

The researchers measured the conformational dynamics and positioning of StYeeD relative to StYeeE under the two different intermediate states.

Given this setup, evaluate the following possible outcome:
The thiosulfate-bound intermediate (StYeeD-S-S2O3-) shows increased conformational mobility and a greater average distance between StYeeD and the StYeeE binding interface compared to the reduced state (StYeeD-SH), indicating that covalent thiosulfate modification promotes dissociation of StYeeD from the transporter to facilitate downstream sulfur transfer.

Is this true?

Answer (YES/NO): YES